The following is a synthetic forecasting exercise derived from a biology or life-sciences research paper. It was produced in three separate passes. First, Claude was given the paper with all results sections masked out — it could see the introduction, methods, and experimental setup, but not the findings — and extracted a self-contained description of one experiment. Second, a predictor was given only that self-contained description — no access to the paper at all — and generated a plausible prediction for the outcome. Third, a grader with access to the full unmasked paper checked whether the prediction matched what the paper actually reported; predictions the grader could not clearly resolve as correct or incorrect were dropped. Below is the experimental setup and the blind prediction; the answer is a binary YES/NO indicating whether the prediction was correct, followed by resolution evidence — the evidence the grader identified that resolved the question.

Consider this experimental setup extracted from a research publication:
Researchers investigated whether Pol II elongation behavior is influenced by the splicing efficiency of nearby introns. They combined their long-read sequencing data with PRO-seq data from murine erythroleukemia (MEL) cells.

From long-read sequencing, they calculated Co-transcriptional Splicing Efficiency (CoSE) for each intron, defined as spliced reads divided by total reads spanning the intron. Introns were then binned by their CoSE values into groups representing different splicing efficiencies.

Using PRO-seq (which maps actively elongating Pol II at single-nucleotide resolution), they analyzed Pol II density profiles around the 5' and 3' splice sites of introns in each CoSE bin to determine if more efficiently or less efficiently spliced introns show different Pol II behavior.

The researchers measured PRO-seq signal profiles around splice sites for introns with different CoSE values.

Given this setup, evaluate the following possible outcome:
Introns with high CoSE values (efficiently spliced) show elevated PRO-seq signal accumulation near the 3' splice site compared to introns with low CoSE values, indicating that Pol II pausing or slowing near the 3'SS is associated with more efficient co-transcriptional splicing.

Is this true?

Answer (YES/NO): NO